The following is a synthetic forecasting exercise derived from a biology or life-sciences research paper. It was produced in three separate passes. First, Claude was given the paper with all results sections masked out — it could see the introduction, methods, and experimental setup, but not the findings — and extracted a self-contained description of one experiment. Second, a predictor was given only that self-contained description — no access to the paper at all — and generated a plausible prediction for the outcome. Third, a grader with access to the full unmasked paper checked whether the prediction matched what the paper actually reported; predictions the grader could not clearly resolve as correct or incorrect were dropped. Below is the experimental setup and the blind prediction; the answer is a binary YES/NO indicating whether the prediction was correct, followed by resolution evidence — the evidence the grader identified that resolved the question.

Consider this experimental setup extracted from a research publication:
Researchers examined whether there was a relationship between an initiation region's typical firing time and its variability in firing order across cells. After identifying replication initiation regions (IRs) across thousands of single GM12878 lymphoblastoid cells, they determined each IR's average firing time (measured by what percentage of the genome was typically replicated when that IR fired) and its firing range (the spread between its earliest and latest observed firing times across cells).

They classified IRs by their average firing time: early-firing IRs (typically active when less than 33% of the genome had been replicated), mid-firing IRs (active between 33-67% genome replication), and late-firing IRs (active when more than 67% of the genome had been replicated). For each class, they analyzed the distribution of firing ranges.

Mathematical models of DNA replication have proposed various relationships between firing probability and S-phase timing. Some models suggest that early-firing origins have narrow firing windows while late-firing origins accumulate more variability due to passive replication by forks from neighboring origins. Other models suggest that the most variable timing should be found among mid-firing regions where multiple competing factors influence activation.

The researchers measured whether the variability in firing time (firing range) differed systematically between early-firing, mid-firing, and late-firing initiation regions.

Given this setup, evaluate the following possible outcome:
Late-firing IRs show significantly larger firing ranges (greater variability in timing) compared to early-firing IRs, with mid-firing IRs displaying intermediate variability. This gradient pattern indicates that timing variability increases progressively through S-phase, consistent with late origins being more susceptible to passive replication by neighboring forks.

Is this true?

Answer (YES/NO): YES